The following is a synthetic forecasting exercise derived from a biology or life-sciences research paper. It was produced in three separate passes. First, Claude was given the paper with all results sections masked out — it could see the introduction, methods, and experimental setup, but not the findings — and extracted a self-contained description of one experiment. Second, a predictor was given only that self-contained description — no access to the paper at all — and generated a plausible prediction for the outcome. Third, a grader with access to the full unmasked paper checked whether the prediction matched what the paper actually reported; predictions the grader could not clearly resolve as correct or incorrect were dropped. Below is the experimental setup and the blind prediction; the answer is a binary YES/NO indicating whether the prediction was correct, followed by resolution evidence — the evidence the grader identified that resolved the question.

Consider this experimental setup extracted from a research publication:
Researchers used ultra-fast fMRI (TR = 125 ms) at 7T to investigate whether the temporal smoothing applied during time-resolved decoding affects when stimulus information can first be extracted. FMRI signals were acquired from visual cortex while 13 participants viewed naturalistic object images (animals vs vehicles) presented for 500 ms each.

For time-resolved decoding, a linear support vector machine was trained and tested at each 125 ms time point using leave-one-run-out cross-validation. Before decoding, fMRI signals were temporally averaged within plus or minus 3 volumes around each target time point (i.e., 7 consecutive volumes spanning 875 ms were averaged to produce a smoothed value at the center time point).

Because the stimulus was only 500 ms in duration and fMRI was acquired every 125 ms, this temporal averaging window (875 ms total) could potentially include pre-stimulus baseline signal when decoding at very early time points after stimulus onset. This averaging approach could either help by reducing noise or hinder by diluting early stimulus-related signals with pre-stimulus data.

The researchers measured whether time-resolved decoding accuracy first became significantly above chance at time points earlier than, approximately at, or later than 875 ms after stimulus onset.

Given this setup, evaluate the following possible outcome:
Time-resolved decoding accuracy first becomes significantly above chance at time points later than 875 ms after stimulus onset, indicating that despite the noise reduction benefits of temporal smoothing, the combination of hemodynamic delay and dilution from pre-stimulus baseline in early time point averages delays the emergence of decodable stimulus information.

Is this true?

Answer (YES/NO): YES